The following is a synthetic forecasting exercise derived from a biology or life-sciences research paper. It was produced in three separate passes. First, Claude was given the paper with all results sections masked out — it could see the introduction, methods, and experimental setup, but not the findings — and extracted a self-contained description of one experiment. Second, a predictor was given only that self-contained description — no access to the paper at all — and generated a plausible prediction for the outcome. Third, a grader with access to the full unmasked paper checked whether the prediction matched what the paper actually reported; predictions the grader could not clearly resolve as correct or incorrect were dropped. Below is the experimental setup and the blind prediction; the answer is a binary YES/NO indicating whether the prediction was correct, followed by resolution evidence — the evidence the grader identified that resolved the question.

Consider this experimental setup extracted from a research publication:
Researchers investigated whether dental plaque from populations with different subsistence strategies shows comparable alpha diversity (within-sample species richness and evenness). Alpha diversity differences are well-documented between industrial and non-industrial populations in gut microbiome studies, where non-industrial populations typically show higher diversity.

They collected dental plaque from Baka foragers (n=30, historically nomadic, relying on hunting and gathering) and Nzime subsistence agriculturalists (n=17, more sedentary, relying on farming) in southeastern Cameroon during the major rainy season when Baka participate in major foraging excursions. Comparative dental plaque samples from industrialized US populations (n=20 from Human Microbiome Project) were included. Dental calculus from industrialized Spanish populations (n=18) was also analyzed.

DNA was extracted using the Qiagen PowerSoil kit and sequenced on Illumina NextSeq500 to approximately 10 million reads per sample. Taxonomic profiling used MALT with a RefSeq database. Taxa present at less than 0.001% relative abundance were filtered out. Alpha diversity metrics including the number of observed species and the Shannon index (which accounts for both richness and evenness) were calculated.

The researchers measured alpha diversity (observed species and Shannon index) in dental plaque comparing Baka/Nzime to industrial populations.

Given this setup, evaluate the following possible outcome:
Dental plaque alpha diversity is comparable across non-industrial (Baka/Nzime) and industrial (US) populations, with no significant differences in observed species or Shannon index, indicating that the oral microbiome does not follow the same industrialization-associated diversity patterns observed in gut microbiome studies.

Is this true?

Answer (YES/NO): YES